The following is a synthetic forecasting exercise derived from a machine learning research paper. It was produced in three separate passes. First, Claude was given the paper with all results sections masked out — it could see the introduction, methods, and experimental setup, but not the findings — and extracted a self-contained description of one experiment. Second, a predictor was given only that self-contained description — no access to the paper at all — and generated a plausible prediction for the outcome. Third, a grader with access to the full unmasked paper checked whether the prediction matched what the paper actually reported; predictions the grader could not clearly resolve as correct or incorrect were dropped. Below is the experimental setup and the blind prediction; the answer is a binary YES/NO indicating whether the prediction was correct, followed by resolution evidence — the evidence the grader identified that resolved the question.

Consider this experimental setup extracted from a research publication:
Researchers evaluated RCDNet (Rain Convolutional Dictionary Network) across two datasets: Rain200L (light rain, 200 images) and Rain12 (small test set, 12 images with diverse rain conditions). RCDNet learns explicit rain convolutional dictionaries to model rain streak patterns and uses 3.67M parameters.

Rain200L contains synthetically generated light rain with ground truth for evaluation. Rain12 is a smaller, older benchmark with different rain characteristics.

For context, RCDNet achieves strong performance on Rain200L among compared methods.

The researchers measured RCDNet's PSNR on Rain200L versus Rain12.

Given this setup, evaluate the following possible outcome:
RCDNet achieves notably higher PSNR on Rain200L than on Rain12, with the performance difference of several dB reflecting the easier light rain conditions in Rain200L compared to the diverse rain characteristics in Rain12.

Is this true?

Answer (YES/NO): YES